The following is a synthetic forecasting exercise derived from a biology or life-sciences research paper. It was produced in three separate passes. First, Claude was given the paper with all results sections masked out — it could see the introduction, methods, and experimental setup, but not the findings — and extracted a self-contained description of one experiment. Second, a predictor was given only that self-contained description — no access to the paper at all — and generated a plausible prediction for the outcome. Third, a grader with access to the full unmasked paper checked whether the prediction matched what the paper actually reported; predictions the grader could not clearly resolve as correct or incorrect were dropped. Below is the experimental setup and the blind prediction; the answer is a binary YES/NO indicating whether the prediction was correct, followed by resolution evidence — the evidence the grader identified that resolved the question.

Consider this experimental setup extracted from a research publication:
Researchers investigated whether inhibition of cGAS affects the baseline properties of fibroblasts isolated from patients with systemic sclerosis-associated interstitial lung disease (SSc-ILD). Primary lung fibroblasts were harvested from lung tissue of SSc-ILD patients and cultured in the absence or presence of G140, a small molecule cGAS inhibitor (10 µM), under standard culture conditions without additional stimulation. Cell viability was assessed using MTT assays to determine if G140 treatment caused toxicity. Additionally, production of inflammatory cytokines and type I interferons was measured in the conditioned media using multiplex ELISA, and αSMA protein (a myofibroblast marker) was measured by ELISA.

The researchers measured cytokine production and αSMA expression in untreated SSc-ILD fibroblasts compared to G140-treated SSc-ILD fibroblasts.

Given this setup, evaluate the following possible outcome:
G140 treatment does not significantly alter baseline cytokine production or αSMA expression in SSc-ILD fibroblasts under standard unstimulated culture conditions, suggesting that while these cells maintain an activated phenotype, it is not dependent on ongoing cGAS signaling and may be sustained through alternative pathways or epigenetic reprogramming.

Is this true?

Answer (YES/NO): NO